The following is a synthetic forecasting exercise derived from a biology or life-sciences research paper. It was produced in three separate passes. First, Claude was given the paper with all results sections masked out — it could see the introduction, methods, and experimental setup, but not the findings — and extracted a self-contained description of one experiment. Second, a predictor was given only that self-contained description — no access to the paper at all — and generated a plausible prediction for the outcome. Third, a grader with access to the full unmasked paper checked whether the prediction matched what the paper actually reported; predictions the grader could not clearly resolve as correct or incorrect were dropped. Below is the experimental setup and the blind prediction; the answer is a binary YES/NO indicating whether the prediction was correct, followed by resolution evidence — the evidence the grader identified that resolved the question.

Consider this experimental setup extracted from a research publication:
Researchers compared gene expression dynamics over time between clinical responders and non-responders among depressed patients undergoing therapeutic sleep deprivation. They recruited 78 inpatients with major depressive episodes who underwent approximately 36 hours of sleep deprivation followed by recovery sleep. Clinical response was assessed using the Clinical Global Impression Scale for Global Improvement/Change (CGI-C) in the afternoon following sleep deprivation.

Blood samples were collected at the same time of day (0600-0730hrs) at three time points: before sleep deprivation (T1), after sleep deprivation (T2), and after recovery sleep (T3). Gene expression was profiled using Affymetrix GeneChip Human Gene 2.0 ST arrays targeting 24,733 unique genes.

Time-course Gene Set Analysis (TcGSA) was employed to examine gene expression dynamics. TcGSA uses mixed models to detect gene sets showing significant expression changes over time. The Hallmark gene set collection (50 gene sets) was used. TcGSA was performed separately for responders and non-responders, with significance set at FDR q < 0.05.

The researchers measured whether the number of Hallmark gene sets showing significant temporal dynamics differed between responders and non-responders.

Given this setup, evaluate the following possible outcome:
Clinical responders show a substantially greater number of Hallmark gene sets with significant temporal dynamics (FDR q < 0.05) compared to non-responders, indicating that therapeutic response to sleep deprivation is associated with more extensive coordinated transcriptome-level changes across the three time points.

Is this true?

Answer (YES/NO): YES